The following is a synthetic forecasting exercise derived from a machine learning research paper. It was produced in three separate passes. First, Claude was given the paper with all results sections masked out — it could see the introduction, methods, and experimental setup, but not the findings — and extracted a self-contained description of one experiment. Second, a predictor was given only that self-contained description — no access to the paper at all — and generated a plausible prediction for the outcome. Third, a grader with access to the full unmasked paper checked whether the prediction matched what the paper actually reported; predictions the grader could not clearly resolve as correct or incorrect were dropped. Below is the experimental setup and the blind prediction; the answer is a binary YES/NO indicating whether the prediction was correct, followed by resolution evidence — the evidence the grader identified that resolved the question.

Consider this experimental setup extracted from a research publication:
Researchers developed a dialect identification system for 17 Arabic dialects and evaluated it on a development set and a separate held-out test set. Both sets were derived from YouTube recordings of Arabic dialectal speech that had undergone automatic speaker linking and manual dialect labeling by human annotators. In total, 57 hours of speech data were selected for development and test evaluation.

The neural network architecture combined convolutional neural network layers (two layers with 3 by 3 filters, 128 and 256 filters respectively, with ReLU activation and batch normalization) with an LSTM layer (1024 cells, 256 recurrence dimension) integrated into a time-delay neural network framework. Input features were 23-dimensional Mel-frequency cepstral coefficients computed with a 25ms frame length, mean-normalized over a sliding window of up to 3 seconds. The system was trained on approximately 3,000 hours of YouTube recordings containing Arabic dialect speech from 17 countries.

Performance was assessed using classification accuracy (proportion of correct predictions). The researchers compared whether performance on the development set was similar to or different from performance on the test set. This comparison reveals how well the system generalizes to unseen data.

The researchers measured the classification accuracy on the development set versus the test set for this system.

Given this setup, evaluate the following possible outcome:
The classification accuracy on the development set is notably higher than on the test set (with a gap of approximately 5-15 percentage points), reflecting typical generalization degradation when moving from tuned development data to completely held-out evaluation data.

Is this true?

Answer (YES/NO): NO